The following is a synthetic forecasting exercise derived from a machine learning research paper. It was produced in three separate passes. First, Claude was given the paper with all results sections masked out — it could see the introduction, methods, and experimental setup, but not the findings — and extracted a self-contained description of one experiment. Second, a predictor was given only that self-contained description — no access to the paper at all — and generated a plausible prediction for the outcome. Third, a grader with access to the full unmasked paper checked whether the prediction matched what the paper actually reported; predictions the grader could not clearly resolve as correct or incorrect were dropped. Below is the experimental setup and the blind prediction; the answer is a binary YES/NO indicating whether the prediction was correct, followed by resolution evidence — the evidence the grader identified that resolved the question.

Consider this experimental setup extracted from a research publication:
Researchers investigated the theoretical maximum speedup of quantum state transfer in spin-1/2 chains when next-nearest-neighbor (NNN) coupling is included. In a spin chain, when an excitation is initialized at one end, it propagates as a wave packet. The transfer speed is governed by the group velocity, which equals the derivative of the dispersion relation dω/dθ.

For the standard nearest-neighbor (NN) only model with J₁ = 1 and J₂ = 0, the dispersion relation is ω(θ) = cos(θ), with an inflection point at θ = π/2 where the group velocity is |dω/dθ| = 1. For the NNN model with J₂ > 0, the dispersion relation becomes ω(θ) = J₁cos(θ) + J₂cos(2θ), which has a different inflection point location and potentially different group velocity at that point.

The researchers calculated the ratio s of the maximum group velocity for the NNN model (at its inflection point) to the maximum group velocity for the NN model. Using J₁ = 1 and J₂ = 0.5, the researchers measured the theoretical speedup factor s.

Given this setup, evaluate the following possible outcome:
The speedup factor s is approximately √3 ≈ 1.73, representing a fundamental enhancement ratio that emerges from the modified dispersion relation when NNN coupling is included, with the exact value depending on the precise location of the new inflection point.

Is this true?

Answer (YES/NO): NO